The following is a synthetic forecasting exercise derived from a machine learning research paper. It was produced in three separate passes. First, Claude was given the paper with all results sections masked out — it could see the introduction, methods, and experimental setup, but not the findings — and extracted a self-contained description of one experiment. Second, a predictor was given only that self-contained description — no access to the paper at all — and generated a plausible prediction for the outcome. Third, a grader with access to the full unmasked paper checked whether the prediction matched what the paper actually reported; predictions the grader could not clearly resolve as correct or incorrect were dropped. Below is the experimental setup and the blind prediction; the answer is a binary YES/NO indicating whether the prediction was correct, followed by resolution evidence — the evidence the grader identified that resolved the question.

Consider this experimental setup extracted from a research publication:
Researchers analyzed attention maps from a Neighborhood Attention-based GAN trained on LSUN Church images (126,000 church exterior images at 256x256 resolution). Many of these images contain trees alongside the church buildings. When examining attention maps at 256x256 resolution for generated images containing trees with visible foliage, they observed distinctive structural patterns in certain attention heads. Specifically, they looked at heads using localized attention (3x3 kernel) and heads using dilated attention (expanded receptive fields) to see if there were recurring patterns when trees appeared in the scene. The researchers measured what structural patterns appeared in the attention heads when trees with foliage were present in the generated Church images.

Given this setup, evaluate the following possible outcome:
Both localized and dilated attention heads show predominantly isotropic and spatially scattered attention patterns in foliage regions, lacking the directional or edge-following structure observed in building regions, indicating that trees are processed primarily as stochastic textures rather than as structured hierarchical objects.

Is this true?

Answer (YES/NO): NO